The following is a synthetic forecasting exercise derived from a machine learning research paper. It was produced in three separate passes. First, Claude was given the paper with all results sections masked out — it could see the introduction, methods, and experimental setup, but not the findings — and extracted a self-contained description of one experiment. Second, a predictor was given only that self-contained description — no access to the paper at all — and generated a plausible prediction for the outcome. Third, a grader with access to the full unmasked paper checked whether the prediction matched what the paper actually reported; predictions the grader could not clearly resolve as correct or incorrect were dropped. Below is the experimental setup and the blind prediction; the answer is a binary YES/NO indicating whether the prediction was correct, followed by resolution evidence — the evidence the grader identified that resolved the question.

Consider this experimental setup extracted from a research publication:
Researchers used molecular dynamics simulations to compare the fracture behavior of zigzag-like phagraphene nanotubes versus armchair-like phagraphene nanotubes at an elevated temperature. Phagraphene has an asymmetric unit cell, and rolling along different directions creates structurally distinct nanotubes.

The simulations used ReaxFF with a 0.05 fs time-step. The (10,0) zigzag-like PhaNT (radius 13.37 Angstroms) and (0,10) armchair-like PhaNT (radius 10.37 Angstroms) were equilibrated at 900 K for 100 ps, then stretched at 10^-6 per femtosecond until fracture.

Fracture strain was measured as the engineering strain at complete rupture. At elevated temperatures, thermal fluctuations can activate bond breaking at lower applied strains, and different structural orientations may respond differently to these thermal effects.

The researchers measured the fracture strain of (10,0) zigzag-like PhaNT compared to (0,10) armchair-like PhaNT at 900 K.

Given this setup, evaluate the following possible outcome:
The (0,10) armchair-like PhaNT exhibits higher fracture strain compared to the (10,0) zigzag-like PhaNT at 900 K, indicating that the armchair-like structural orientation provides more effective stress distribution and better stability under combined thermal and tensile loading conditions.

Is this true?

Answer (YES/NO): YES